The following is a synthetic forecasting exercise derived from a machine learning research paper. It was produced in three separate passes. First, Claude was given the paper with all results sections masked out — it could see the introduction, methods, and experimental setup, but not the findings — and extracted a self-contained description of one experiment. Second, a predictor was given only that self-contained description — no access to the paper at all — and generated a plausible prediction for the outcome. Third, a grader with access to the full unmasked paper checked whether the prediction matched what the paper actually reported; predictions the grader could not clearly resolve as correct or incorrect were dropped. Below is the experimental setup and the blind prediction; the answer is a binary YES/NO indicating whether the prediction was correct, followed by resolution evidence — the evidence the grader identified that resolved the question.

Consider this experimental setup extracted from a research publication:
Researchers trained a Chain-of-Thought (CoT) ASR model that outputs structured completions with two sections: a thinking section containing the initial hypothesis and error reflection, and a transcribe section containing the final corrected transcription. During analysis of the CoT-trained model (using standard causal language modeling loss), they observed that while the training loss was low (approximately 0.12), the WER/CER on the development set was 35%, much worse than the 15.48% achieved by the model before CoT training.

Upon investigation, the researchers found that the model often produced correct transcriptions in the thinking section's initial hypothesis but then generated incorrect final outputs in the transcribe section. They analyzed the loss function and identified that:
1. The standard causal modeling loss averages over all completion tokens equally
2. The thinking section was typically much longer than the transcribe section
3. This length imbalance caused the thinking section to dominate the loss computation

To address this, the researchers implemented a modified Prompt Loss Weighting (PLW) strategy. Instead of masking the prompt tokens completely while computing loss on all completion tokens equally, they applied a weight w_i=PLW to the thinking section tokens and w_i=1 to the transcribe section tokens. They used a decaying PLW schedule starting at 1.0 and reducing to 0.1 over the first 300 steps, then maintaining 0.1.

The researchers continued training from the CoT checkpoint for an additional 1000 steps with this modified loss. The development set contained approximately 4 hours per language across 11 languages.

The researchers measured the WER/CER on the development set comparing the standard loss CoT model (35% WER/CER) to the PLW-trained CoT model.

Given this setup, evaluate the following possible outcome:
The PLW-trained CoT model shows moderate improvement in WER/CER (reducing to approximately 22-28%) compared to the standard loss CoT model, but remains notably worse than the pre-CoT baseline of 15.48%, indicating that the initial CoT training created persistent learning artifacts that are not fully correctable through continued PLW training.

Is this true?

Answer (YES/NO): NO